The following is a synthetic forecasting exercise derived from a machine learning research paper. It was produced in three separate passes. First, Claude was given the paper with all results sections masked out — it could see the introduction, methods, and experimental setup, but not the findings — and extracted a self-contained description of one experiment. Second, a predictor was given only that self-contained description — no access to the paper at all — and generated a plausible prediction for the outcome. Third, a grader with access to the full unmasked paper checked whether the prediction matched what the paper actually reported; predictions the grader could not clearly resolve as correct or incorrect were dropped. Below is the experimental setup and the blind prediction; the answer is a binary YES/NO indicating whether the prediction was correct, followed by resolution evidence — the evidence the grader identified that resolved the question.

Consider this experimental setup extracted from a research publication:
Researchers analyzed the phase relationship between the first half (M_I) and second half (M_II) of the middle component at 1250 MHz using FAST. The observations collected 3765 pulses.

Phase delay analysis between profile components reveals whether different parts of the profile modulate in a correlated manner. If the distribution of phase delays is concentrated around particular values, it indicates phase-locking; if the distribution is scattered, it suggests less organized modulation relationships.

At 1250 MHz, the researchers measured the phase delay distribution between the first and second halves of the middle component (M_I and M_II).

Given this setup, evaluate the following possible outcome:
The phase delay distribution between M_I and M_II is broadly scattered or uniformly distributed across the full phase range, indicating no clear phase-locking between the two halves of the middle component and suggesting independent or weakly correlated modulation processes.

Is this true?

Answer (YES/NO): YES